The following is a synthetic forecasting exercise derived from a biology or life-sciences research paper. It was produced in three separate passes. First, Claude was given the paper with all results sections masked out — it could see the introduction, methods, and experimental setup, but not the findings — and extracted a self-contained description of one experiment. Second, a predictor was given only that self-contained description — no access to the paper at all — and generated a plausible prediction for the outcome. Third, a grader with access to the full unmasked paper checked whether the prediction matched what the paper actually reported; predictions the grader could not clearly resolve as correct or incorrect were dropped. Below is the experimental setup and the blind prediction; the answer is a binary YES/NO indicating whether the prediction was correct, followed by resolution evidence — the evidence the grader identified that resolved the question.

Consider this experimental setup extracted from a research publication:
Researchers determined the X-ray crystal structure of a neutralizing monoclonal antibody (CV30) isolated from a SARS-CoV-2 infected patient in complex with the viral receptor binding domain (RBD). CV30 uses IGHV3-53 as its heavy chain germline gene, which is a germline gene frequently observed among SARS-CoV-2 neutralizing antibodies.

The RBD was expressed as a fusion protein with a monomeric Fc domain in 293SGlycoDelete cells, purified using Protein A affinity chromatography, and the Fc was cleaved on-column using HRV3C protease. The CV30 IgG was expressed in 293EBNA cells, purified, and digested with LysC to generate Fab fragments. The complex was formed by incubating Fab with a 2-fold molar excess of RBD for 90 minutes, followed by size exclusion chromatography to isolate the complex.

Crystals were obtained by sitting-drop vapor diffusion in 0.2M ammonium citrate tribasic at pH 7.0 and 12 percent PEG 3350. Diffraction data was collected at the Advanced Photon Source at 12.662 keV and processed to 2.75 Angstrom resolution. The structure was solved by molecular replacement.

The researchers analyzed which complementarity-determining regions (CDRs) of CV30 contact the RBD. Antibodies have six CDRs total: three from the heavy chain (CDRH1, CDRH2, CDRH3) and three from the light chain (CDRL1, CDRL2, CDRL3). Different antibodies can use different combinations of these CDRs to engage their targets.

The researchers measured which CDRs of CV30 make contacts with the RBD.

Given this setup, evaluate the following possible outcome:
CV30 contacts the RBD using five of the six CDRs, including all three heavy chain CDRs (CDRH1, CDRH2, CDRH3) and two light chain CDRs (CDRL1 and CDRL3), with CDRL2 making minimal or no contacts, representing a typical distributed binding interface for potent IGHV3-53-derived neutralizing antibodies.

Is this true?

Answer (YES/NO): NO